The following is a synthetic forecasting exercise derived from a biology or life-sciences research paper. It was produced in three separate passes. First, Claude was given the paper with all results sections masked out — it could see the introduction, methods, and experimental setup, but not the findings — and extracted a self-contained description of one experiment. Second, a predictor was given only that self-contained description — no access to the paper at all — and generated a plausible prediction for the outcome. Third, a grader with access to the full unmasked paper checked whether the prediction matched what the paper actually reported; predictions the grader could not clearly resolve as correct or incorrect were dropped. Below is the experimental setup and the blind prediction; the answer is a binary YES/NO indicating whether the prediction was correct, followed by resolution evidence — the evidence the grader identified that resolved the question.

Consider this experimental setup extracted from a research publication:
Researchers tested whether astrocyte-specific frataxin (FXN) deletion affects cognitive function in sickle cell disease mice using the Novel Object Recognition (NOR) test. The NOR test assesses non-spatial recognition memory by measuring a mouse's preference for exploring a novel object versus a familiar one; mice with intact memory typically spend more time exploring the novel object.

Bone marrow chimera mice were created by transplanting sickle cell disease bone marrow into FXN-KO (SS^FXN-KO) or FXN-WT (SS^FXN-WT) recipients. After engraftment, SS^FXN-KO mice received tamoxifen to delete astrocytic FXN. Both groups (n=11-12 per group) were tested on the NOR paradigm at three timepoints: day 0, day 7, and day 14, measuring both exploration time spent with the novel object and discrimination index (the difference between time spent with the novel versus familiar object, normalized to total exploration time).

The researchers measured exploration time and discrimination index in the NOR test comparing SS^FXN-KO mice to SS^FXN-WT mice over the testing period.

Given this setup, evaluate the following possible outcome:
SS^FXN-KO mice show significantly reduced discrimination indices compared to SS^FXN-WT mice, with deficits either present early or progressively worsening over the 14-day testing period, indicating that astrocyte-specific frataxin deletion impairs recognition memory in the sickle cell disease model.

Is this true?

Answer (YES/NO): YES